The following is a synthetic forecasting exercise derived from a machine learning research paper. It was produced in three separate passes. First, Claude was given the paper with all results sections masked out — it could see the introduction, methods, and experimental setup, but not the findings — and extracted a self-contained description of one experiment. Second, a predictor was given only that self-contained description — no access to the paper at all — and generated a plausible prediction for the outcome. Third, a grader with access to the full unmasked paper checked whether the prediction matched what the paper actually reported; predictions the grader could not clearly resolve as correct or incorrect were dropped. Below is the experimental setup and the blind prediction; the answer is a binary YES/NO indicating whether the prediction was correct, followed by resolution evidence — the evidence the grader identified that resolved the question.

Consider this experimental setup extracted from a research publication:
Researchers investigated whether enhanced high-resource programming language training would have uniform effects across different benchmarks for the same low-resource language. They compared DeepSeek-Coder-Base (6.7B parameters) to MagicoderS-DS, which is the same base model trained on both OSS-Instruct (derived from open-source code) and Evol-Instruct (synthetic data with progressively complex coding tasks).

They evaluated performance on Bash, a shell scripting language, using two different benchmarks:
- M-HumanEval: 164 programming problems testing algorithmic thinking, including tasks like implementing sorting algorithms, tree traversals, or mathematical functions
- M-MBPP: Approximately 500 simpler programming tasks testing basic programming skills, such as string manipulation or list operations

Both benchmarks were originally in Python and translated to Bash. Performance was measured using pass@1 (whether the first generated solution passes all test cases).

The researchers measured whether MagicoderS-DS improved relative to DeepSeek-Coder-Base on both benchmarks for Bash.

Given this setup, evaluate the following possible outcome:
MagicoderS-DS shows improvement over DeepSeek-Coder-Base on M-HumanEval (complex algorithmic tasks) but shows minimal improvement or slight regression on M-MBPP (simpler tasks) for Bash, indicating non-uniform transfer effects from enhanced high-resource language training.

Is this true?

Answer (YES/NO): YES